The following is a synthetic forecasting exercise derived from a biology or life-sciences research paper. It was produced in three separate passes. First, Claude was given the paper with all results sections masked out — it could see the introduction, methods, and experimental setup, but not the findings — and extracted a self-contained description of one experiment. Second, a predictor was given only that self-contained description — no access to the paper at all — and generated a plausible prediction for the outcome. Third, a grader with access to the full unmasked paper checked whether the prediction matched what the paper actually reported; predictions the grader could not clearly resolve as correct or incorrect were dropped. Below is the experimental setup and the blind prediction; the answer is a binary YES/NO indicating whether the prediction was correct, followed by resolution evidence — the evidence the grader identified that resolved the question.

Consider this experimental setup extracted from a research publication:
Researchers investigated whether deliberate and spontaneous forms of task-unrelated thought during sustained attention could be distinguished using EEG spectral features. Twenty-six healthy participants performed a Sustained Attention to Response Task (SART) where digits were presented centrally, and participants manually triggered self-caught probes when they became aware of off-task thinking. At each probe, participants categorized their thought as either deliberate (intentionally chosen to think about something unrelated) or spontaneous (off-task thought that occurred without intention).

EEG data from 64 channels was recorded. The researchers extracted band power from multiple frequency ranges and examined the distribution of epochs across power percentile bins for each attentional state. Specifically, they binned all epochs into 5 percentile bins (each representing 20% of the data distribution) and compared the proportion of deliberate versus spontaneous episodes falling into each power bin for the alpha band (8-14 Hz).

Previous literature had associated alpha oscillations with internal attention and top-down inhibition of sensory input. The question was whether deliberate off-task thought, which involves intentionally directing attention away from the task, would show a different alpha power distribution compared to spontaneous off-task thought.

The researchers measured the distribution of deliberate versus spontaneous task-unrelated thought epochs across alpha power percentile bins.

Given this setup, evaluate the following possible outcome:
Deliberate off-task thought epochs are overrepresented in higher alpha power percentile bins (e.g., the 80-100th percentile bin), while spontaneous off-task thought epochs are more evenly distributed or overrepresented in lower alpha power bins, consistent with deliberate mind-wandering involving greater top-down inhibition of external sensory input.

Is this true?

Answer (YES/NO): YES